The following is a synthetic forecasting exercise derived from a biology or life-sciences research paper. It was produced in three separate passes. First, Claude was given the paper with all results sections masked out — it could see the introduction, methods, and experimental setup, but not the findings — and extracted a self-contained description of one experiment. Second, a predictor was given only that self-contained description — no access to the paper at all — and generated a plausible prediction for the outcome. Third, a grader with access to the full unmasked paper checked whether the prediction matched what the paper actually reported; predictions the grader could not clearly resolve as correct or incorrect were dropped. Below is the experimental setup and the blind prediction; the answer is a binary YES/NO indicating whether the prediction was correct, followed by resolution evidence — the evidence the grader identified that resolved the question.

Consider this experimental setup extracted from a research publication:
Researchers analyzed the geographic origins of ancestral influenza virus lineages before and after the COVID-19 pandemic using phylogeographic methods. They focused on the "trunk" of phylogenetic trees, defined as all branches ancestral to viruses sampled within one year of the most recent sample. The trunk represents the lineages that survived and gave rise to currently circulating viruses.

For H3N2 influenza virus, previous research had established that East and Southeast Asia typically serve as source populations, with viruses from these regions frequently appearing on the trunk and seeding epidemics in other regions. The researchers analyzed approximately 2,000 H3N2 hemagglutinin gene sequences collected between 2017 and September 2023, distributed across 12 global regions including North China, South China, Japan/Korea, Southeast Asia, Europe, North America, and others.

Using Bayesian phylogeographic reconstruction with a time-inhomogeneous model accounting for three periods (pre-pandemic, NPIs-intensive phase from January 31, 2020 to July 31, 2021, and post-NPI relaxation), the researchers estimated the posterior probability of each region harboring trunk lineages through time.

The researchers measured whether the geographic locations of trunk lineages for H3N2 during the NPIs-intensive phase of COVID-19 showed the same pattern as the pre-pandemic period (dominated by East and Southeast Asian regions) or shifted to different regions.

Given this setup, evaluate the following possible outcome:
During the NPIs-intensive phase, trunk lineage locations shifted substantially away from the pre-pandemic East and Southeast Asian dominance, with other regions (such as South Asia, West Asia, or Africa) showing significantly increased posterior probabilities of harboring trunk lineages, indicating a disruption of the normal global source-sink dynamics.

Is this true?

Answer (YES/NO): YES